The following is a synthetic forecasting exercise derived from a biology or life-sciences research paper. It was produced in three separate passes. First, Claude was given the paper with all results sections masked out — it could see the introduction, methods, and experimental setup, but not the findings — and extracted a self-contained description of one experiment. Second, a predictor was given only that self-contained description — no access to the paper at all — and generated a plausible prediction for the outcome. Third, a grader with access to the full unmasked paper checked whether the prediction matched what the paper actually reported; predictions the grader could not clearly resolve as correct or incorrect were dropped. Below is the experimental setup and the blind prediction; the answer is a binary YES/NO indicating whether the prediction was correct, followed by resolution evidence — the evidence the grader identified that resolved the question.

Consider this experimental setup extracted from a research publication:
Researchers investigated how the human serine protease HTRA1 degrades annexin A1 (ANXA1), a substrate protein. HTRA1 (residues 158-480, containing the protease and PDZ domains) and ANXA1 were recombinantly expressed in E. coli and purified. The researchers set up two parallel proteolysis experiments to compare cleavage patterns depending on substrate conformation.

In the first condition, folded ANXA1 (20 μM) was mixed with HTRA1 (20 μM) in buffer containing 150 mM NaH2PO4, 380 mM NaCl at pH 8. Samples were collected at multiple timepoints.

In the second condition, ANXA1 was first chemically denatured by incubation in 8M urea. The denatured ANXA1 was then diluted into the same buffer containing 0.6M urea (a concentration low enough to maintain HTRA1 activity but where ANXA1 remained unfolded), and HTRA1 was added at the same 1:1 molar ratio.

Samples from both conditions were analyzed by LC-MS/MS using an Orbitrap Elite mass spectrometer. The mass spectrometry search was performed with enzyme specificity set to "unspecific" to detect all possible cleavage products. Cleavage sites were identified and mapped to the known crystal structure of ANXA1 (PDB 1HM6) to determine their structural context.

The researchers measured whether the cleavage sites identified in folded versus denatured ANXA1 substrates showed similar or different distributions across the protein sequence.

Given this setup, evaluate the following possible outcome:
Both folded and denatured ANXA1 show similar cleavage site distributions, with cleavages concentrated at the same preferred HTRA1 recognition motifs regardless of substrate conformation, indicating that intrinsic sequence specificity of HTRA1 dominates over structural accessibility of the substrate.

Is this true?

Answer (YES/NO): NO